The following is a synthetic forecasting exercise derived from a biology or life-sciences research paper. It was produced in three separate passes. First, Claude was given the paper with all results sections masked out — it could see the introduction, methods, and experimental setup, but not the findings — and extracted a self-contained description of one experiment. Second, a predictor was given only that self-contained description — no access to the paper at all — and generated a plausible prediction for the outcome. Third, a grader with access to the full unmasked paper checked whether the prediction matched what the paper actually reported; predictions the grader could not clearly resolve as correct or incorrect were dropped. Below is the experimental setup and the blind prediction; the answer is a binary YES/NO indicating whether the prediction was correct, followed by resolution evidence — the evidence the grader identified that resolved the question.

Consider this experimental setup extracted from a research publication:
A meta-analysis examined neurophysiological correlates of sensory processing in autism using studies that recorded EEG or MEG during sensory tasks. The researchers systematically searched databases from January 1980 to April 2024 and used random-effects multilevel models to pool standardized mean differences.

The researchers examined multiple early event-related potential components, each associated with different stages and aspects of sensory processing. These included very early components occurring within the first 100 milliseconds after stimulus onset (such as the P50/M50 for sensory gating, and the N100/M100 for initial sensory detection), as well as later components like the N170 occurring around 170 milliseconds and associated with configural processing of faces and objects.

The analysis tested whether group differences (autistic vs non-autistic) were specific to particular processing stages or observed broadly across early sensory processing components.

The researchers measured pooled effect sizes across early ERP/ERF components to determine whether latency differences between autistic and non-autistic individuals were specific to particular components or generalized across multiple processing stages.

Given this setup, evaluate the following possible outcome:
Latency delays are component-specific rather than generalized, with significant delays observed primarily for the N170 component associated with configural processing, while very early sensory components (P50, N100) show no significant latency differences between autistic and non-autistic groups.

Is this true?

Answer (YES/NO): NO